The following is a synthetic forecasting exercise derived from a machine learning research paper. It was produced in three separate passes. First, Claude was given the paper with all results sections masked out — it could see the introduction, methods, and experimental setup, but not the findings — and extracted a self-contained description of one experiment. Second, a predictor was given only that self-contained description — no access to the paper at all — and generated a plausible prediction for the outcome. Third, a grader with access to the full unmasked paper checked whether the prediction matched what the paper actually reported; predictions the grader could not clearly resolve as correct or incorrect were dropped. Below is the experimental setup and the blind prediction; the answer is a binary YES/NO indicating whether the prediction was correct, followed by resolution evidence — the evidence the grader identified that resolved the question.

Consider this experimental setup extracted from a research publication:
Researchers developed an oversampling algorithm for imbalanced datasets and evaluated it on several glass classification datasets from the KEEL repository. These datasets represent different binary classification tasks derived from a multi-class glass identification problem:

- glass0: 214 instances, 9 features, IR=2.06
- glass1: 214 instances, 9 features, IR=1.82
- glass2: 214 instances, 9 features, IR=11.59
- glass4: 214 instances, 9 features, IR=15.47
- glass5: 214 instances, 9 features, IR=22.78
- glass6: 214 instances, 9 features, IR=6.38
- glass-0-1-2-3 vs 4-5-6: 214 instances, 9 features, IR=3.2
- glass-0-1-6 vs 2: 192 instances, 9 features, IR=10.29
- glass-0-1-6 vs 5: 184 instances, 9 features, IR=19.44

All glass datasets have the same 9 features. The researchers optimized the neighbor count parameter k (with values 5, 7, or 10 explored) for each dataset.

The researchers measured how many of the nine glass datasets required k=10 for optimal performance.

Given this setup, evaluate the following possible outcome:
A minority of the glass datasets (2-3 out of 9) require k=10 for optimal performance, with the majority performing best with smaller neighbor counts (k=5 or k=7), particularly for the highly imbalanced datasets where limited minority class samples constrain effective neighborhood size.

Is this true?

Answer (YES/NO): YES